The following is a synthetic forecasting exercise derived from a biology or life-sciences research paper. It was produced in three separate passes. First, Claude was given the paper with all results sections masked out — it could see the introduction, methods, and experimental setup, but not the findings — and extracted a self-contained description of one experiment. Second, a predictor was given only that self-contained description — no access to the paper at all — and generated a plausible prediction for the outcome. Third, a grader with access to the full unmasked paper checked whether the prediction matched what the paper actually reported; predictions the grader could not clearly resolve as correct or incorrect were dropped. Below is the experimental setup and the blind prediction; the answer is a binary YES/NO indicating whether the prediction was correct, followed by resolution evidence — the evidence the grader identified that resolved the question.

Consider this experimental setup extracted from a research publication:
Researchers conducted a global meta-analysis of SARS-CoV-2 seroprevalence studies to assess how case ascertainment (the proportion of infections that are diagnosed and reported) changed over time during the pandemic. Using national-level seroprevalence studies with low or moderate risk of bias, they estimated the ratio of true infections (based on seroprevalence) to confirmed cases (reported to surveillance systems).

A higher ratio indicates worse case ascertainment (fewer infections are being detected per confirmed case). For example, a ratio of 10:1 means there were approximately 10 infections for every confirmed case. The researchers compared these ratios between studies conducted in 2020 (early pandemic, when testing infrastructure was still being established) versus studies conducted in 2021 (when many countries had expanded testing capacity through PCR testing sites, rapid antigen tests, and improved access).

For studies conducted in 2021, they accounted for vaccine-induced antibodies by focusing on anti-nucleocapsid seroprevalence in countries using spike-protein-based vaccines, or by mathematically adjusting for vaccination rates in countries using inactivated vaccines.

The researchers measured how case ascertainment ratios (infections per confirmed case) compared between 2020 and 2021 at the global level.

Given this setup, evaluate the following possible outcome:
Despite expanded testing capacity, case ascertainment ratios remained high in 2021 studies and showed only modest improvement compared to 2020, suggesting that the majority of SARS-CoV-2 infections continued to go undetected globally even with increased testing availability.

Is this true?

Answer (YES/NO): NO